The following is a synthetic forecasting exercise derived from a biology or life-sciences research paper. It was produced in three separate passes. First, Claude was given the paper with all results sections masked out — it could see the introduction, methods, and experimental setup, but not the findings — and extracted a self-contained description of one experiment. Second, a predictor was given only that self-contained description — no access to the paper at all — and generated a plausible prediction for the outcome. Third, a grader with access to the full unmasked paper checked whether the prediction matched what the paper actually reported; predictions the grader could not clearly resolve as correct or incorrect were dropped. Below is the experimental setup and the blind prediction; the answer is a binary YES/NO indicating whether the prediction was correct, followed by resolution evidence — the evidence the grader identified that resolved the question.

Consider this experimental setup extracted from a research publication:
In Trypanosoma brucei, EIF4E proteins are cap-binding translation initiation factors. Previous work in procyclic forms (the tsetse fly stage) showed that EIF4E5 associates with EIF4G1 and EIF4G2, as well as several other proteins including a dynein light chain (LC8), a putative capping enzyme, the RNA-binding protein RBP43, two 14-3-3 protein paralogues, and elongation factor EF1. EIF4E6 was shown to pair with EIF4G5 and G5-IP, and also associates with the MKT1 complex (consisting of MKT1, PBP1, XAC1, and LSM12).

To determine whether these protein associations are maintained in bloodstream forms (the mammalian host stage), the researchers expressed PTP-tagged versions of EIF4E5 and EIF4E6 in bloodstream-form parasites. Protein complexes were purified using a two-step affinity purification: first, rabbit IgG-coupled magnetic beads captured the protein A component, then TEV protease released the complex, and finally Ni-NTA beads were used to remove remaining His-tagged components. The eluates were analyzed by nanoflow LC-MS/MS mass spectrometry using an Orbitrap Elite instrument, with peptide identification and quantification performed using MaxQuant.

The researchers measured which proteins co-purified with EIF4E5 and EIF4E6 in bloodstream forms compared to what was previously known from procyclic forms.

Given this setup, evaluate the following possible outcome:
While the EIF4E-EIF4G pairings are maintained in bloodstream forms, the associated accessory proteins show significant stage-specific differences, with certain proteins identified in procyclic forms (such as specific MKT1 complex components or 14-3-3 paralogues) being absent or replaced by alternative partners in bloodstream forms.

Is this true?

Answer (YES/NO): NO